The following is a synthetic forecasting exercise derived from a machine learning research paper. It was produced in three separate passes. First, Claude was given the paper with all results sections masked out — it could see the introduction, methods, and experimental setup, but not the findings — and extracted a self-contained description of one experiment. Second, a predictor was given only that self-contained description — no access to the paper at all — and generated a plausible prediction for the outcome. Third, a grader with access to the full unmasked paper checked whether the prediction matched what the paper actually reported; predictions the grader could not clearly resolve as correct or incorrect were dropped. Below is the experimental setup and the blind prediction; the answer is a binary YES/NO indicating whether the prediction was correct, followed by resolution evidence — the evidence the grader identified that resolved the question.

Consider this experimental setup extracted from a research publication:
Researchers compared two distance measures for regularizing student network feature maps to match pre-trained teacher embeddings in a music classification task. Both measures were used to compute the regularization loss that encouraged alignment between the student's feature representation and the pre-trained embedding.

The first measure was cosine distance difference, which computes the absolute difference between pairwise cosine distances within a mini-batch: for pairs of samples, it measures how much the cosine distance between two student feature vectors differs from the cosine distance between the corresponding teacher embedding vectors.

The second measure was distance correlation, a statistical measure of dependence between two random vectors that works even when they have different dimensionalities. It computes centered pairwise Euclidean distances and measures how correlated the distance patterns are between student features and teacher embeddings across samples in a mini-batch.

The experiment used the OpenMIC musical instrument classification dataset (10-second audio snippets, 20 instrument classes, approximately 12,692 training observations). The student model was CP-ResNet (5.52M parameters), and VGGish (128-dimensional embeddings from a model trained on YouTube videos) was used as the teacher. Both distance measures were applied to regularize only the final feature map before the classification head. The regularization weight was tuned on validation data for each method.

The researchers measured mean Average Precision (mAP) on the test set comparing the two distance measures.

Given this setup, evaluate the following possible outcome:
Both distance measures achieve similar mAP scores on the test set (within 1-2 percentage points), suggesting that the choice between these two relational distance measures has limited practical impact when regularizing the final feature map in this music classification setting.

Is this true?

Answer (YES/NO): YES